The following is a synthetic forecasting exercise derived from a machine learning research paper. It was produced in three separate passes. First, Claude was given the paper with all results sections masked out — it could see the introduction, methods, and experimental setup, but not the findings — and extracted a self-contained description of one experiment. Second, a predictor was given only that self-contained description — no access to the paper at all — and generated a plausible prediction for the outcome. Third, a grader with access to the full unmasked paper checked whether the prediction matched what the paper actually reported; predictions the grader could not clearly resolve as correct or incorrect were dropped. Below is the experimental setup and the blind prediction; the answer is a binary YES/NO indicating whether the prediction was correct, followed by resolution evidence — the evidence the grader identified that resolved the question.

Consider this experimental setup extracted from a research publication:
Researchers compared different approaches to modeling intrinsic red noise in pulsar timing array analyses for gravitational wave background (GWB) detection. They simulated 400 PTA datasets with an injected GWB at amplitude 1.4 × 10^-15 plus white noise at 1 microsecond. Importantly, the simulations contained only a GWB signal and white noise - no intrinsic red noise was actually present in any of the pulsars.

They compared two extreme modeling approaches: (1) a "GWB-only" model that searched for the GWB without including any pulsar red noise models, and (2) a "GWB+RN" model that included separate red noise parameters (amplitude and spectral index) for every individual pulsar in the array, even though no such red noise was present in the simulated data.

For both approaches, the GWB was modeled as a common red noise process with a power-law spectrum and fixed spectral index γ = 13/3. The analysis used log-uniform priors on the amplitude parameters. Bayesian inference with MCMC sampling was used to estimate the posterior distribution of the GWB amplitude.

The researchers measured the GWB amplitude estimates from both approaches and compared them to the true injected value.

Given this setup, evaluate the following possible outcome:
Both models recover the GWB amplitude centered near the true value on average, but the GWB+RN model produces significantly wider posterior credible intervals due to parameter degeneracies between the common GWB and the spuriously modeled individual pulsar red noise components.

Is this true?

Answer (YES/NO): NO